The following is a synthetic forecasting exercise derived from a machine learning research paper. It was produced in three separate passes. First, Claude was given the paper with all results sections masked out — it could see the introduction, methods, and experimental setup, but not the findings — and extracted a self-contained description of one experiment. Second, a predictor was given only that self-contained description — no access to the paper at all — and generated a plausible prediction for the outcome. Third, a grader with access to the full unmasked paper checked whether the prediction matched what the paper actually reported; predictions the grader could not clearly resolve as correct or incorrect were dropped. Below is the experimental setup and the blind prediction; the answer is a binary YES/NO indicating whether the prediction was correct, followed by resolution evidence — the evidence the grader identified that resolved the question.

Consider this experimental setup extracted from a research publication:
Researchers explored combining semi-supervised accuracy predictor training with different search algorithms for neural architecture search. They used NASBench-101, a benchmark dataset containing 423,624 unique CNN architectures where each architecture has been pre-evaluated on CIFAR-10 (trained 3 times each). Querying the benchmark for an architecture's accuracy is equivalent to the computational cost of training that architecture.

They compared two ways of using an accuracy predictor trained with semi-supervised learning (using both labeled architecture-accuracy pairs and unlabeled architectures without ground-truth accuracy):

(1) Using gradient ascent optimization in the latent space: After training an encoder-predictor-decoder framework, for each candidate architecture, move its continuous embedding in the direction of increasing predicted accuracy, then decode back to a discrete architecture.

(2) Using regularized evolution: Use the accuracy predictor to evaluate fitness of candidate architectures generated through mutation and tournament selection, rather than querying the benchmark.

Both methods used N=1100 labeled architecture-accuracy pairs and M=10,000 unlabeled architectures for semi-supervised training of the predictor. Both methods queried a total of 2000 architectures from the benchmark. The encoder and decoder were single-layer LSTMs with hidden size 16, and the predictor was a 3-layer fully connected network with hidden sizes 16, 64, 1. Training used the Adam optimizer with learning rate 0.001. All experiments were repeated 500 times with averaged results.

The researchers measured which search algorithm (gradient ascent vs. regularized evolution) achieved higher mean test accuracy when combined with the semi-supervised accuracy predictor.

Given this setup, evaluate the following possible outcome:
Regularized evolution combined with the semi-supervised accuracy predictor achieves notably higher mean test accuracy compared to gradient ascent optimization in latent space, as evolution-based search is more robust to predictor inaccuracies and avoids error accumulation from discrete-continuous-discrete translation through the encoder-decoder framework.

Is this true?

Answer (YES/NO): NO